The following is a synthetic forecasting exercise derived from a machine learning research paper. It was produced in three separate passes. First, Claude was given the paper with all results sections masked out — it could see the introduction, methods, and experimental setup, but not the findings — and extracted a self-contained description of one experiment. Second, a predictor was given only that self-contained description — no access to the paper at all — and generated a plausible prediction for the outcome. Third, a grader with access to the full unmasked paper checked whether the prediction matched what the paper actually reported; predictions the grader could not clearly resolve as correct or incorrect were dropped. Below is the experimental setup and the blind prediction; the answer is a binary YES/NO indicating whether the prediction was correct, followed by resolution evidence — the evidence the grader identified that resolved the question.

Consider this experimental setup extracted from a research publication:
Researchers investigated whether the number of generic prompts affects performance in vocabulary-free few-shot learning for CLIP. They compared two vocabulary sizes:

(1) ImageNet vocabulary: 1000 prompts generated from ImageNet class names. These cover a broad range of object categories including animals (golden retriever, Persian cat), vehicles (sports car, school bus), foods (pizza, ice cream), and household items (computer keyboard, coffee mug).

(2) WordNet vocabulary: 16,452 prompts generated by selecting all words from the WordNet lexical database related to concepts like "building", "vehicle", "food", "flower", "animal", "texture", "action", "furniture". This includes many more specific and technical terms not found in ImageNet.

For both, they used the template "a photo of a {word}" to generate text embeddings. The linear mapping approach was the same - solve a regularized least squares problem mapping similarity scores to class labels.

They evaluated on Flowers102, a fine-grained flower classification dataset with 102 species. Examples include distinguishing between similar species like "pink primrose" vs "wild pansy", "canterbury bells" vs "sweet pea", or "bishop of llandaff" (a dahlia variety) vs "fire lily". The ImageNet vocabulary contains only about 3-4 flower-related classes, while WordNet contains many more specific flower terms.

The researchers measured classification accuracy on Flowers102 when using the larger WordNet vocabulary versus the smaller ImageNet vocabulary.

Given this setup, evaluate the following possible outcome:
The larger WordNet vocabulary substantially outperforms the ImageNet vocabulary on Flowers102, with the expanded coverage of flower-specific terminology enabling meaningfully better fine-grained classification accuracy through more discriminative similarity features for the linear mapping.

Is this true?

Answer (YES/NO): NO